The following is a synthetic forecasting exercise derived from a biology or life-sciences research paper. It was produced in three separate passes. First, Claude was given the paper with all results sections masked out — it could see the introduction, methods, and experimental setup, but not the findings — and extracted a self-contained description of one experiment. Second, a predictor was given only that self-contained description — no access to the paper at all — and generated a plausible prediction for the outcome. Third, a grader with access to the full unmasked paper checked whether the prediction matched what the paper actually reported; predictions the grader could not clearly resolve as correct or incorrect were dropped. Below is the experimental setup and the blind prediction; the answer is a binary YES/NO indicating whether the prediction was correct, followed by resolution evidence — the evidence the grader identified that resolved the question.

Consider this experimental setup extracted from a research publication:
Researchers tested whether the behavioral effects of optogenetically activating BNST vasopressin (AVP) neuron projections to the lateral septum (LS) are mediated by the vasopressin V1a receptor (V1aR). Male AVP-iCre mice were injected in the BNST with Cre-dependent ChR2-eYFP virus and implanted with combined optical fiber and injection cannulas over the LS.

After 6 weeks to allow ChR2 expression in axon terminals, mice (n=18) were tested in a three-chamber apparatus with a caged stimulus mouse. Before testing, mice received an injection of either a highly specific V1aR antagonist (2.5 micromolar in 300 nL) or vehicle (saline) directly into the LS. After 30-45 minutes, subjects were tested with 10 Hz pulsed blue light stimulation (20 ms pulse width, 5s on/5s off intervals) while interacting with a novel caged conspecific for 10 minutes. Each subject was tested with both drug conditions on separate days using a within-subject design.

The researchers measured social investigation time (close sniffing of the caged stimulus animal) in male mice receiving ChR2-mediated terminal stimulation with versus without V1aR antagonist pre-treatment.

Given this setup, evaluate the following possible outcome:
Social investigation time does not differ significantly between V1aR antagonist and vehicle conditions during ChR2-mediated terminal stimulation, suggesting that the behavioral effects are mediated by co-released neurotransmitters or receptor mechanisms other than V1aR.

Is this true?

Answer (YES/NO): NO